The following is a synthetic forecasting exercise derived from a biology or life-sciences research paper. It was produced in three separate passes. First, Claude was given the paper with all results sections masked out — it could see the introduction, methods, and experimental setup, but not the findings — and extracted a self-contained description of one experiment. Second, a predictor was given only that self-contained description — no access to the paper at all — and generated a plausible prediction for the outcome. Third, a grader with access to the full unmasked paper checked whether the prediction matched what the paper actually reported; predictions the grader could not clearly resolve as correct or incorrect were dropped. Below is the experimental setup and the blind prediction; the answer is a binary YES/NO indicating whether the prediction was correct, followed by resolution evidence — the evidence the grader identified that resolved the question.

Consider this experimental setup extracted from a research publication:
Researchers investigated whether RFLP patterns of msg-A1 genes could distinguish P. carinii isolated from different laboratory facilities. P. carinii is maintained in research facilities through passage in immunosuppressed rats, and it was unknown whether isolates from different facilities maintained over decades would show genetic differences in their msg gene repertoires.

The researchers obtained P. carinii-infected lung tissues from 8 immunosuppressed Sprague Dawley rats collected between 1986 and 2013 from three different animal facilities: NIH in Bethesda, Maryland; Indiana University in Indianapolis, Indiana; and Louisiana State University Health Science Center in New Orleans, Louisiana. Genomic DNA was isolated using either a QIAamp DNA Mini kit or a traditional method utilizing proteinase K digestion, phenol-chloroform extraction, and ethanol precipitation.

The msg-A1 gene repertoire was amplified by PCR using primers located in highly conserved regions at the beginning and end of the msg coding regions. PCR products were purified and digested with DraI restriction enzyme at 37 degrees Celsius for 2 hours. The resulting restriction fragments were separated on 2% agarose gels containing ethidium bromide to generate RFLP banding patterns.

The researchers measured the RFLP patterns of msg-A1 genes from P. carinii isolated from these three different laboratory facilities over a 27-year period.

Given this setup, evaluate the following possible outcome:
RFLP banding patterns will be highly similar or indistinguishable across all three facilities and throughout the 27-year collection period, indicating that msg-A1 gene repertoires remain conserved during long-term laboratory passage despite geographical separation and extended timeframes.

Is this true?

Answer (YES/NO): YES